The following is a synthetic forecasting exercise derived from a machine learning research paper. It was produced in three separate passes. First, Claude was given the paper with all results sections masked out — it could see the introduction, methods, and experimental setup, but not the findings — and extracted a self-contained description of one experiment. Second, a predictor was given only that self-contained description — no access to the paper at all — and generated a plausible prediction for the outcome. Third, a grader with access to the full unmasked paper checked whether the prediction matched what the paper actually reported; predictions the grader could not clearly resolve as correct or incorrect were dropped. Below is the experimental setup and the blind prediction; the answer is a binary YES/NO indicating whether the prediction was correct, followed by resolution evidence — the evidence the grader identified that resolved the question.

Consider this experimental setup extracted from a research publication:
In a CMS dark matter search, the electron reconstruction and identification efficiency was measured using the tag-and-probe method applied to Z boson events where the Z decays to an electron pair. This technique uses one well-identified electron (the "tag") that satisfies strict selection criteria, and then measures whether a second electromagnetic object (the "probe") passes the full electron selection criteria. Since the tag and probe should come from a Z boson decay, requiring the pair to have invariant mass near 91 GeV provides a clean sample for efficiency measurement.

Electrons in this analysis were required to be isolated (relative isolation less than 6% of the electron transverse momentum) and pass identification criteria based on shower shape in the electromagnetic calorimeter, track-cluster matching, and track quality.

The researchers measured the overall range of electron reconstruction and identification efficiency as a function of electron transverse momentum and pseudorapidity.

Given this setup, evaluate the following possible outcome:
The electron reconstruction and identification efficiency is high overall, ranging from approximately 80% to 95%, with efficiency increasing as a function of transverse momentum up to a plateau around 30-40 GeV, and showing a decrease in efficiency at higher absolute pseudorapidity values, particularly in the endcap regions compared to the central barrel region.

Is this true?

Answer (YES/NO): NO